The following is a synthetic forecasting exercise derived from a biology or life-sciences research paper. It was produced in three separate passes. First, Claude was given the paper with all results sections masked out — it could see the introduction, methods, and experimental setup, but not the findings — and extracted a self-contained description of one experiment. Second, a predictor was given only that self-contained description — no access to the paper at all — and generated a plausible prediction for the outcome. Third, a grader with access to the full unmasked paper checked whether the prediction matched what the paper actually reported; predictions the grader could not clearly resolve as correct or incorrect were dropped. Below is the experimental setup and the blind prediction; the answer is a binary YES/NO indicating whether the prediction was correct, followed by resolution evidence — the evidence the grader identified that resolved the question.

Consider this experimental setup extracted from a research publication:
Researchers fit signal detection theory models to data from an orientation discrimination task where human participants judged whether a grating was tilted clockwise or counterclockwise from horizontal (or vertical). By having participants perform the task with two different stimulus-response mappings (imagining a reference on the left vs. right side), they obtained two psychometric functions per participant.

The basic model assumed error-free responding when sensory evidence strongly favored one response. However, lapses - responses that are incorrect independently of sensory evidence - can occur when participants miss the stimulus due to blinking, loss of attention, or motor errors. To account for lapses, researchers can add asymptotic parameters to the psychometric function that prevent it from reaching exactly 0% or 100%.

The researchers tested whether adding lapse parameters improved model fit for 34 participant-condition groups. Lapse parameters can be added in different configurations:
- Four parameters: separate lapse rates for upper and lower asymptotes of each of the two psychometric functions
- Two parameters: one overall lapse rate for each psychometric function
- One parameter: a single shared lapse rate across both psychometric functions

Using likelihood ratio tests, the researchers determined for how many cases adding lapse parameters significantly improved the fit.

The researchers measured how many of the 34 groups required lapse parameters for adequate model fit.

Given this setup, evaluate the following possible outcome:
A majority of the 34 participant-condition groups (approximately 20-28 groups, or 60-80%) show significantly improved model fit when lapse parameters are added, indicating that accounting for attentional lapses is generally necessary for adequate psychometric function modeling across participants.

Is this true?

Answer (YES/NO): NO